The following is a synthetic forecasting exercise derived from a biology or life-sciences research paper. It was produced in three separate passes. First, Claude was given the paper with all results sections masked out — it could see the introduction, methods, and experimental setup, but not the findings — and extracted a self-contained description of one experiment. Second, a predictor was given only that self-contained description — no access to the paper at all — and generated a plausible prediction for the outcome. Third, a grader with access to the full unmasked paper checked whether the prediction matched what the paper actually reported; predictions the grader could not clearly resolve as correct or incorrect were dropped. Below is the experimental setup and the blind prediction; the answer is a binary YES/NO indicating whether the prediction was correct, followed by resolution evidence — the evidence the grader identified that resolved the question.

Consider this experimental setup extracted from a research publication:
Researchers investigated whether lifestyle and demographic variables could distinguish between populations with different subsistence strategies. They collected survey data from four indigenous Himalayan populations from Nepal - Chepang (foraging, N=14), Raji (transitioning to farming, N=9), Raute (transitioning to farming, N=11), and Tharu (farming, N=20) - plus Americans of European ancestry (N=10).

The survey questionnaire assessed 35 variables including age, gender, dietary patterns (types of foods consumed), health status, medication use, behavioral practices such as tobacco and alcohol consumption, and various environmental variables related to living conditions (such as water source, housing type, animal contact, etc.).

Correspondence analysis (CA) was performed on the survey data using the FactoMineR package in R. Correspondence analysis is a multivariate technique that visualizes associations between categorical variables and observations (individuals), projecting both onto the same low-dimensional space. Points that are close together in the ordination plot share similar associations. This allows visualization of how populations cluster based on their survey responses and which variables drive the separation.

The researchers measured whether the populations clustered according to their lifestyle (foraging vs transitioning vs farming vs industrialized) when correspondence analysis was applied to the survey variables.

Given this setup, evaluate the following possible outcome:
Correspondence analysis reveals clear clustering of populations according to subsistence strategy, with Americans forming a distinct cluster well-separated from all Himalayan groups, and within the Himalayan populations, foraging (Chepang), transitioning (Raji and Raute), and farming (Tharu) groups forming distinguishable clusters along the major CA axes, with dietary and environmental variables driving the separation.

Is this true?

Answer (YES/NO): NO